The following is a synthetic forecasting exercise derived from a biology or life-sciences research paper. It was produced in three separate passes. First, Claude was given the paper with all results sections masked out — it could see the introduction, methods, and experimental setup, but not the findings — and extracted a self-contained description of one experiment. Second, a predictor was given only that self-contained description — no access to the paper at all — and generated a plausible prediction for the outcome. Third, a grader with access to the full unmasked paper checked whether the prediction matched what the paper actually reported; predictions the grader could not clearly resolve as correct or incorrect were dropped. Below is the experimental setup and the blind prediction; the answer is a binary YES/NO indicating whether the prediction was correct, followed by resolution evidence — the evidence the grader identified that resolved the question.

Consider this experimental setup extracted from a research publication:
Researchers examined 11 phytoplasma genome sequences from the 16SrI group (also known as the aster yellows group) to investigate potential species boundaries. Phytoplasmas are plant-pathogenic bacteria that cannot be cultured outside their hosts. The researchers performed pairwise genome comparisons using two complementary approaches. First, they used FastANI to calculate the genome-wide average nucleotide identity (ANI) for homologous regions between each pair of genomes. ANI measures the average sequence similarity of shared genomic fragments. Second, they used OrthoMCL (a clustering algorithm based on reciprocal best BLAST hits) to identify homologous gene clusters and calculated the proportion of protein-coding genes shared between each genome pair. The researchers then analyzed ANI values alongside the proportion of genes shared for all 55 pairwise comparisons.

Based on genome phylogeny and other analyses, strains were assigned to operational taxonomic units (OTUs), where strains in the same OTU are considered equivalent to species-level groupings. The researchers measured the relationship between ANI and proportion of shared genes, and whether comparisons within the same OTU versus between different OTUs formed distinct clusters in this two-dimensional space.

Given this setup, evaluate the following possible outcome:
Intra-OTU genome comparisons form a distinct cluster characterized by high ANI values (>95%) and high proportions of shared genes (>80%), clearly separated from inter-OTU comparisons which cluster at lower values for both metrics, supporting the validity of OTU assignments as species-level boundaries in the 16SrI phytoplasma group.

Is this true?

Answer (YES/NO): NO